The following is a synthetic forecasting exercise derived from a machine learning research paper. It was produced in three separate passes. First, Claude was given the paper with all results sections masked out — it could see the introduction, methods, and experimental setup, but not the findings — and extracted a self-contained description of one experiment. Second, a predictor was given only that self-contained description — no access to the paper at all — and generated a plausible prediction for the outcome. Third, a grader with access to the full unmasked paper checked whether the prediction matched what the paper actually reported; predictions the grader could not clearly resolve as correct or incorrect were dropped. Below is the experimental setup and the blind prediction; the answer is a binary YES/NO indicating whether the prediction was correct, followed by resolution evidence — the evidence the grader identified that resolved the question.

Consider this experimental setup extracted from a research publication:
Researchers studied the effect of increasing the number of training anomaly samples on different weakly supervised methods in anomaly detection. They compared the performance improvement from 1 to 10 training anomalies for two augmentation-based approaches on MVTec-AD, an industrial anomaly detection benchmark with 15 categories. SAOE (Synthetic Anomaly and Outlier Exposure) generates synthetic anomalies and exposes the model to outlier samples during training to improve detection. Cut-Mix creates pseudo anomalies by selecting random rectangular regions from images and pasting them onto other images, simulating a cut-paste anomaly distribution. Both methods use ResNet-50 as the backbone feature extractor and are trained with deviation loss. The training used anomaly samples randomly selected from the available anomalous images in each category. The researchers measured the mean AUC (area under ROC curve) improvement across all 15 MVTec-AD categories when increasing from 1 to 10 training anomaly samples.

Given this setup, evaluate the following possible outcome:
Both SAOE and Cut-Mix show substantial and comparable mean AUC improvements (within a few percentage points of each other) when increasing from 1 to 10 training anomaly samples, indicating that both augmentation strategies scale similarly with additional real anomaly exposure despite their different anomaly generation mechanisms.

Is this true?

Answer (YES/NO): NO